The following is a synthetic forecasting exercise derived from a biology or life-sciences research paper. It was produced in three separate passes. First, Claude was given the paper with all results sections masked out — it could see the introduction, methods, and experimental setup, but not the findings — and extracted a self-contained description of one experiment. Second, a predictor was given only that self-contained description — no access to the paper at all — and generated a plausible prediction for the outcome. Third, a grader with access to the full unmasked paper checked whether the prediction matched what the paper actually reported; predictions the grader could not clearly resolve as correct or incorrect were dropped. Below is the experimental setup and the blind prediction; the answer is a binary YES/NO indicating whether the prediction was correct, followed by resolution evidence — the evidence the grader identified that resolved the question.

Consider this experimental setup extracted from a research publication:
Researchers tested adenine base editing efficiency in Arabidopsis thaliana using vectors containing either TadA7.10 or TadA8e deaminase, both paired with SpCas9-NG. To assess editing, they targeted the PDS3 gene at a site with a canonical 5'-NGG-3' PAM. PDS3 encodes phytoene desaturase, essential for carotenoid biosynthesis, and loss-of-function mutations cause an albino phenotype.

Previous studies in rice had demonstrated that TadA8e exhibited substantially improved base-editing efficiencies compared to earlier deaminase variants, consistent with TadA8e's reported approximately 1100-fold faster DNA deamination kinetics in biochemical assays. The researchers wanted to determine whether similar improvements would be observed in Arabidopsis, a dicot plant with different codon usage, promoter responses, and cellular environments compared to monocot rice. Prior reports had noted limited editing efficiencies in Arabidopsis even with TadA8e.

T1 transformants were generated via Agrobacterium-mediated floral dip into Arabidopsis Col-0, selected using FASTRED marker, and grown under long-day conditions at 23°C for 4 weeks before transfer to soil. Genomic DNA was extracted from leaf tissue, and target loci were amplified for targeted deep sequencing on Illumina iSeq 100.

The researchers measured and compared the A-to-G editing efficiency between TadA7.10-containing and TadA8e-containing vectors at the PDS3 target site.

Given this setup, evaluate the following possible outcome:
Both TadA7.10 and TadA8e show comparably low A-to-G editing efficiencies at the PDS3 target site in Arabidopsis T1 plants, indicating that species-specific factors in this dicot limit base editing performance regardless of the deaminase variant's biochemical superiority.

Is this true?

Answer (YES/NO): NO